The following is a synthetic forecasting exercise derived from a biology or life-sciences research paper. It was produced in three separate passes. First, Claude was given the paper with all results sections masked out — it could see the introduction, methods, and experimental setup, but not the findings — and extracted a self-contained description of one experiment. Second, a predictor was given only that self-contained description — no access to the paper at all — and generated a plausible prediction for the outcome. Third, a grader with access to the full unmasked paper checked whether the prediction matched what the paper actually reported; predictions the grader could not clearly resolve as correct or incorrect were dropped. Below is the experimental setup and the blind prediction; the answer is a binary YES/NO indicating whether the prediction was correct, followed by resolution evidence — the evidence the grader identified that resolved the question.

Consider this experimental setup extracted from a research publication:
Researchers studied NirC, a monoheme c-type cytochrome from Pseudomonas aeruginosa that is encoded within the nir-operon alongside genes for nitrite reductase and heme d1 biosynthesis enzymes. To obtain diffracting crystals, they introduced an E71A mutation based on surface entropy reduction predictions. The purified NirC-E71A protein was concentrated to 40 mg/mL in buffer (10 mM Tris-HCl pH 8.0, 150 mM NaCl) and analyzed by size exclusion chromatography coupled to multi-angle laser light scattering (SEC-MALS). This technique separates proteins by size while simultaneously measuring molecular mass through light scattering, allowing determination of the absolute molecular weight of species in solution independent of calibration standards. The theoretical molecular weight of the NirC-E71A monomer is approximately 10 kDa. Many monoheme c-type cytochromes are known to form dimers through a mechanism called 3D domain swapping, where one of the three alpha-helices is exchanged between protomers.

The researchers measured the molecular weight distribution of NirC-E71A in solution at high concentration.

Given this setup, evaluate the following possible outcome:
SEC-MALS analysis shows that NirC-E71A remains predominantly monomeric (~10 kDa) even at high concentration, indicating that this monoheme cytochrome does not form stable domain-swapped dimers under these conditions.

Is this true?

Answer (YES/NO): YES